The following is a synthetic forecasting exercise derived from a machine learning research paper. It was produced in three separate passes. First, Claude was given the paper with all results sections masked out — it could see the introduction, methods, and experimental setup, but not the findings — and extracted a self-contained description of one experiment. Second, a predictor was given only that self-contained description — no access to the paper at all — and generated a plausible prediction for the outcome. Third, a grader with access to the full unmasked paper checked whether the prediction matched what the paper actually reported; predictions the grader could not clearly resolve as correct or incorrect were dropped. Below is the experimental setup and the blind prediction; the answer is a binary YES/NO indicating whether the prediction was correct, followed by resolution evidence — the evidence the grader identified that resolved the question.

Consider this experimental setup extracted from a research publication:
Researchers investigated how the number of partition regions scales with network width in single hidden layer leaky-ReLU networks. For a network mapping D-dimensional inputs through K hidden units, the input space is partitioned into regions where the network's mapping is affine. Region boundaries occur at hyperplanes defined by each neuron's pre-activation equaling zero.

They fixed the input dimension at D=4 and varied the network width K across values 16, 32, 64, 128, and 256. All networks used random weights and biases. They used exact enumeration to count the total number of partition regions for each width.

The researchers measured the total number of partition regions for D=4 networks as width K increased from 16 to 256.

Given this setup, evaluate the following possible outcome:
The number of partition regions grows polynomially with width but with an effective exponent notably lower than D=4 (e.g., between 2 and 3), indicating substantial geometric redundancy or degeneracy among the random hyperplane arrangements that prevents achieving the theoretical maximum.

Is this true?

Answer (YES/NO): YES